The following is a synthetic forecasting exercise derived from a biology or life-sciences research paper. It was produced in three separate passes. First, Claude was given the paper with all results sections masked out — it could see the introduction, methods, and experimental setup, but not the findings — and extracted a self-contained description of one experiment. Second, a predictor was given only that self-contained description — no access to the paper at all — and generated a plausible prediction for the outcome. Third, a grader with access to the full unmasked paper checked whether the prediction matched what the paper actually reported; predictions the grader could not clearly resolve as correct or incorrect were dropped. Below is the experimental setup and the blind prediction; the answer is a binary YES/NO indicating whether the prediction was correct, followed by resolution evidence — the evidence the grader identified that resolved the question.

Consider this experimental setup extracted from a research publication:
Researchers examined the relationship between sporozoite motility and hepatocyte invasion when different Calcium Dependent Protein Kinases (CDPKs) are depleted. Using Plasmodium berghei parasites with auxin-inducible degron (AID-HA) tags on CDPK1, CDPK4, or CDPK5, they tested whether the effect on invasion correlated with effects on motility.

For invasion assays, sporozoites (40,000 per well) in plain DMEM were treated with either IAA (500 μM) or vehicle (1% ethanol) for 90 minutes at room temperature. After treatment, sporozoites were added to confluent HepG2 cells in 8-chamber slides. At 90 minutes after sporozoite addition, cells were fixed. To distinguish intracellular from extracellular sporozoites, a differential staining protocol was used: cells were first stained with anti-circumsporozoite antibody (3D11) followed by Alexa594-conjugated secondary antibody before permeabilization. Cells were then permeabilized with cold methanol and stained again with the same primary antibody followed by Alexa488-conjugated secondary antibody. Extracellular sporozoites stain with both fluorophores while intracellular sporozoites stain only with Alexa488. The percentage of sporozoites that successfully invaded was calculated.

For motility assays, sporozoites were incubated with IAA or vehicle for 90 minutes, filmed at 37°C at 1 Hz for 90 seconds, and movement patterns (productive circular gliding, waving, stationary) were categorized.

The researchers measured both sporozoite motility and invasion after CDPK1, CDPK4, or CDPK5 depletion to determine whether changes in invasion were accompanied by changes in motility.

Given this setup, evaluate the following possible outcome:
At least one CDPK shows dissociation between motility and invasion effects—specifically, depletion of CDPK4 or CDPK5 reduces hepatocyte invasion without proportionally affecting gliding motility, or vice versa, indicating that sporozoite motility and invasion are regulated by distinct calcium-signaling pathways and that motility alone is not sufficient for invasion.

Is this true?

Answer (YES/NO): NO